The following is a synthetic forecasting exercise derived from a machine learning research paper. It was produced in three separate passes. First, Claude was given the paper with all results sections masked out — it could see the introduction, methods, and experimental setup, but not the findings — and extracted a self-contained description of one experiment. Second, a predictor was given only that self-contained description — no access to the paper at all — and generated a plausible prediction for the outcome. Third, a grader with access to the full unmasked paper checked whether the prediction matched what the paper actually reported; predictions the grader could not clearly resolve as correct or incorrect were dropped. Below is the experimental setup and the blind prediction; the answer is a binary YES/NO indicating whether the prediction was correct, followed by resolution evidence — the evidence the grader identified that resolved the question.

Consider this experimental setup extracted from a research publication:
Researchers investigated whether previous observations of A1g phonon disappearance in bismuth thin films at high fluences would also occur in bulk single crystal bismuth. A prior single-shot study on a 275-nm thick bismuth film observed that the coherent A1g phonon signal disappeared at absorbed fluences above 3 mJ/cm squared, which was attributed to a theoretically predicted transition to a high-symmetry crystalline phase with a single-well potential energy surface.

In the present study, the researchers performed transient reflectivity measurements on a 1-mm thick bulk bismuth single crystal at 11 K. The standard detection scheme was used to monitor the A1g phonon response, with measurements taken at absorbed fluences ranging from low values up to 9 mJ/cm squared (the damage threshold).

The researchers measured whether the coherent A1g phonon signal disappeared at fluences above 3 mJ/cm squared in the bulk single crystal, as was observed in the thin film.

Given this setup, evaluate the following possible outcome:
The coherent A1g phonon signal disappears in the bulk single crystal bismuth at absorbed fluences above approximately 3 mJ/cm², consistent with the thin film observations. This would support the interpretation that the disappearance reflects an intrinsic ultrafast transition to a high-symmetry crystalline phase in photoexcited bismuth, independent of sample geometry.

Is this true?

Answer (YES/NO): NO